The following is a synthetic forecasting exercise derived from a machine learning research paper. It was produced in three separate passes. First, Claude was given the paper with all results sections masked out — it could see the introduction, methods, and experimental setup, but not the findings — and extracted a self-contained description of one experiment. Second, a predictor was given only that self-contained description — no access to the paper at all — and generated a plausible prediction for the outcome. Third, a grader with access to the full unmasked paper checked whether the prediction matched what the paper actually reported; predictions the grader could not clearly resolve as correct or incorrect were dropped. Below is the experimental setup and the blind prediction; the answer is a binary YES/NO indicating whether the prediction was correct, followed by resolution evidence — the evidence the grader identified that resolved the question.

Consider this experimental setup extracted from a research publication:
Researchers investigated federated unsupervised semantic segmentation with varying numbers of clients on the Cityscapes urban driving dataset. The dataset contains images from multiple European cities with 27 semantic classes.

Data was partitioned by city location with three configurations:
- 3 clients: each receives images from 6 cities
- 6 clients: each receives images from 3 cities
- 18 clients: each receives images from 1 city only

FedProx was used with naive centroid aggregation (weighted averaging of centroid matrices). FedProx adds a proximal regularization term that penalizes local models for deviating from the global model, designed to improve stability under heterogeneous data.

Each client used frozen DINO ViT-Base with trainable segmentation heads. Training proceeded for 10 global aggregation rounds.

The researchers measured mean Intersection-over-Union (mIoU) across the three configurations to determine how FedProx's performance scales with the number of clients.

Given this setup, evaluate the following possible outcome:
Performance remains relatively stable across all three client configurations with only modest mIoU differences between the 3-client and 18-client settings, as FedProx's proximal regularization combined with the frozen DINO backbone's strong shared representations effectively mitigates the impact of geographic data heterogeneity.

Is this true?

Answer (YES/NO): YES